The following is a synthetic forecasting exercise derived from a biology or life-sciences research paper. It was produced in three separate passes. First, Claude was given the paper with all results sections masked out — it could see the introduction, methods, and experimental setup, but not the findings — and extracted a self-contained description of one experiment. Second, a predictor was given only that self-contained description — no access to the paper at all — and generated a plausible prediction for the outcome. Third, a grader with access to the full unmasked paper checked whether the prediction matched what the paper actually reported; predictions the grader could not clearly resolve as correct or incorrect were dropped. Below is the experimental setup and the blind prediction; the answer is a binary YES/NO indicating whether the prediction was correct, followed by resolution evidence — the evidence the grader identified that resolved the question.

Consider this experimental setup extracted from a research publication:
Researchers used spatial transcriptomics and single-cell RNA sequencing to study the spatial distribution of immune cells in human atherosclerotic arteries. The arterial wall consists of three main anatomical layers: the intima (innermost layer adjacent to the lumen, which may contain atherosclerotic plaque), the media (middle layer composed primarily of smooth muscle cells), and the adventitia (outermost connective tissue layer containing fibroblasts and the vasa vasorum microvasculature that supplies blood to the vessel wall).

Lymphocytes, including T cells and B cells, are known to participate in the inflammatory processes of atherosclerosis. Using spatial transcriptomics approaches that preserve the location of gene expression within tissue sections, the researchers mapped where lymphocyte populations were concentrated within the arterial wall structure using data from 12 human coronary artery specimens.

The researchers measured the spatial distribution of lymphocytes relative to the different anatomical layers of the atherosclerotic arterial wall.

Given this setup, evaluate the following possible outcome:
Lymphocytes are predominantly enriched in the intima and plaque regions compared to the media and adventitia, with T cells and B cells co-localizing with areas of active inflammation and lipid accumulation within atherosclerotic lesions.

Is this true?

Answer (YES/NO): NO